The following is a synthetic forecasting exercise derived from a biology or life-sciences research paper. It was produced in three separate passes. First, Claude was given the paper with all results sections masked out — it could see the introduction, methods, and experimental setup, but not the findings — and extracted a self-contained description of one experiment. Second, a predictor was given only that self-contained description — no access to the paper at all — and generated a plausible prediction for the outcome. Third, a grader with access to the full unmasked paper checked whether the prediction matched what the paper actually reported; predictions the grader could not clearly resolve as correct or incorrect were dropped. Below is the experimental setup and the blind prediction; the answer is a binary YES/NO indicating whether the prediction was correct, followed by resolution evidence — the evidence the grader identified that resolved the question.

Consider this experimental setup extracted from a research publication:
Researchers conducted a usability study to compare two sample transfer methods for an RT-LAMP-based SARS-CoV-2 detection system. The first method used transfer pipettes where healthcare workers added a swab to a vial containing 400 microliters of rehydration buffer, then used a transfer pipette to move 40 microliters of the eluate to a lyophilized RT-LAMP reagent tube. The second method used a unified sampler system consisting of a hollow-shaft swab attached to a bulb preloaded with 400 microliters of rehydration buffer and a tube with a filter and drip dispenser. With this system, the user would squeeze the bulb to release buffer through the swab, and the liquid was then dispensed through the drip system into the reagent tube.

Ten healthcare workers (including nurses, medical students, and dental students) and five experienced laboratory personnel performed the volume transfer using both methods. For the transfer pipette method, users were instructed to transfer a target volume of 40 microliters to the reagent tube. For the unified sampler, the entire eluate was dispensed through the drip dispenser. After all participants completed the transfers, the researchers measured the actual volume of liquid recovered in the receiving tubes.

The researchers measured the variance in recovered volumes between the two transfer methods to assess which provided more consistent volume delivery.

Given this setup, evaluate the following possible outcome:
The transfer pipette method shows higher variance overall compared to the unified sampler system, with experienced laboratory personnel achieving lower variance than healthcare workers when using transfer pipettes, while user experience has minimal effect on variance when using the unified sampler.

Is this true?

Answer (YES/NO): NO